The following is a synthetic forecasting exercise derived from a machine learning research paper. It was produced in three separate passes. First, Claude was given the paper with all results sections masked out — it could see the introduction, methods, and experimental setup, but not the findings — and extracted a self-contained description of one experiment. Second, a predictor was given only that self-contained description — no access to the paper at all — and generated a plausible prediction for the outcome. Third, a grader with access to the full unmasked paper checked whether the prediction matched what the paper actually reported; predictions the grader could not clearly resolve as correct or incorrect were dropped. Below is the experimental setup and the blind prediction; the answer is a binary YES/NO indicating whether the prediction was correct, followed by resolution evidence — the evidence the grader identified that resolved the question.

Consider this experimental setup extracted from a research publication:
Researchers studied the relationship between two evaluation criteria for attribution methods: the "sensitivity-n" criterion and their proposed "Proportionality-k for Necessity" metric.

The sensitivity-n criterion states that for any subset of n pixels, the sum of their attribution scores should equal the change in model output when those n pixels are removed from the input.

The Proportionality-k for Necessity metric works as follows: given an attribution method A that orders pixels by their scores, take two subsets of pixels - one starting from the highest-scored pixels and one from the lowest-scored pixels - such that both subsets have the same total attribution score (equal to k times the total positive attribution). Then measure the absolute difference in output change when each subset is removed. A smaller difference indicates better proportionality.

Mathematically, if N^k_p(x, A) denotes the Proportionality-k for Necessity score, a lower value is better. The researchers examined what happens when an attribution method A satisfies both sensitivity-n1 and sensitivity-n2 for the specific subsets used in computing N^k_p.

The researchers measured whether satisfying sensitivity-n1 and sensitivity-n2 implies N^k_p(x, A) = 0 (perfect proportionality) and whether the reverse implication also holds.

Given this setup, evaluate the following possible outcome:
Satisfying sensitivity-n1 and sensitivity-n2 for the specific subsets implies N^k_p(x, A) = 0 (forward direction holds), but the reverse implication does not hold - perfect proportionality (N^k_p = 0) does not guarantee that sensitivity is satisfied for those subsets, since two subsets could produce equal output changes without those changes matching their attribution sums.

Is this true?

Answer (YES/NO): YES